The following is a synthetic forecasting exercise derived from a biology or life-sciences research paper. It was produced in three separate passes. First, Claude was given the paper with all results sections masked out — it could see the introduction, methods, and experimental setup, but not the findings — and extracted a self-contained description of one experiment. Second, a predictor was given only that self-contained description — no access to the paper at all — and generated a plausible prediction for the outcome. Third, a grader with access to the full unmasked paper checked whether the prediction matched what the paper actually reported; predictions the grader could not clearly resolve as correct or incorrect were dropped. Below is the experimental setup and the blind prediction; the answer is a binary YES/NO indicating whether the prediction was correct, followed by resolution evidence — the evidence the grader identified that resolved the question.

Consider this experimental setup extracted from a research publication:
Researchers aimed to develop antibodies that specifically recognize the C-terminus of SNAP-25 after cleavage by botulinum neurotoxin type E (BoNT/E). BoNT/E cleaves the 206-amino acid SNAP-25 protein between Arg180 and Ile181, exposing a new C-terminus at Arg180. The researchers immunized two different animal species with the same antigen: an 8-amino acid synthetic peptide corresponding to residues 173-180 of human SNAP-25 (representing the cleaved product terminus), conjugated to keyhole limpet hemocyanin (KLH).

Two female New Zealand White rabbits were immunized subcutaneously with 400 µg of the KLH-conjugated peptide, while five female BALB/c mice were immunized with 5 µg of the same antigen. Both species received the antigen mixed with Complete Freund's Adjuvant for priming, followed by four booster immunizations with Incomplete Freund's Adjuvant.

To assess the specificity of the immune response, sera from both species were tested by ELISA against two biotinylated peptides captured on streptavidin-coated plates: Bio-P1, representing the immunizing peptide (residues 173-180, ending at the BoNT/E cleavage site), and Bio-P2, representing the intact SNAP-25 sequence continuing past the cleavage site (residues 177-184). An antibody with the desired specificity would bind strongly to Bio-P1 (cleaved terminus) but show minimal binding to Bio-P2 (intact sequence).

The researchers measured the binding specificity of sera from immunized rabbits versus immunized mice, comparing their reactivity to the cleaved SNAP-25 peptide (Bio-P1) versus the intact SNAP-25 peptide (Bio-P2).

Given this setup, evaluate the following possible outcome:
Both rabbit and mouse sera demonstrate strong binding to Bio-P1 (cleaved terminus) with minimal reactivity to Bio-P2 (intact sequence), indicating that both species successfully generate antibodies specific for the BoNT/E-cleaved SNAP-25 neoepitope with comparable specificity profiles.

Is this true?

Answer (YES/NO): NO